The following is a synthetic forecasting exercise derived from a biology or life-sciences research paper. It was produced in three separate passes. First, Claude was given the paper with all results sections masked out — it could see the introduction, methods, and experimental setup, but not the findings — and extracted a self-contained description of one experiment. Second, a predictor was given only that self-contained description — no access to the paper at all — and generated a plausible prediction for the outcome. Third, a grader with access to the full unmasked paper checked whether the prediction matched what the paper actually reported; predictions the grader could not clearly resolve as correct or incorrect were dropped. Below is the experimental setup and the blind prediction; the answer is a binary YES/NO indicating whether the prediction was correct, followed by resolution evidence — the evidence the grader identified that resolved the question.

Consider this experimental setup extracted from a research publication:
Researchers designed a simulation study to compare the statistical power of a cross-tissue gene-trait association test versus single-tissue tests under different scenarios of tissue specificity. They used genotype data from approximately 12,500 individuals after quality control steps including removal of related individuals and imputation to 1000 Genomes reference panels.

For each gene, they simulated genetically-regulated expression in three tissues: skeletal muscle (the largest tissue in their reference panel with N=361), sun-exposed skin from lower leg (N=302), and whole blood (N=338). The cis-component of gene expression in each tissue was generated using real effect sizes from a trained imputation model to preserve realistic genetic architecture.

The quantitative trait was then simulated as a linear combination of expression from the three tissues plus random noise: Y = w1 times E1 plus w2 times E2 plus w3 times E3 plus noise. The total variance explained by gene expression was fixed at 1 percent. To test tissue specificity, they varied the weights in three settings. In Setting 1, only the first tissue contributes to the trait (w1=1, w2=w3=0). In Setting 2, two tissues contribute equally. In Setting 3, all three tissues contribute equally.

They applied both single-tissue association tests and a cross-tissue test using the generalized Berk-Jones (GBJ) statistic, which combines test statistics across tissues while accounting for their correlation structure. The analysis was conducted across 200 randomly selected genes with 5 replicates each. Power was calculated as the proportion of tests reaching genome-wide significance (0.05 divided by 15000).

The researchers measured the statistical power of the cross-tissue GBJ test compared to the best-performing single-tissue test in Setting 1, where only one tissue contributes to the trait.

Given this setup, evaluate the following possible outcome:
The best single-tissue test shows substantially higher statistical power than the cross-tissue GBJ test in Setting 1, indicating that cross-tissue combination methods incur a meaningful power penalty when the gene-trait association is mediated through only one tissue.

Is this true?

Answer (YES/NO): NO